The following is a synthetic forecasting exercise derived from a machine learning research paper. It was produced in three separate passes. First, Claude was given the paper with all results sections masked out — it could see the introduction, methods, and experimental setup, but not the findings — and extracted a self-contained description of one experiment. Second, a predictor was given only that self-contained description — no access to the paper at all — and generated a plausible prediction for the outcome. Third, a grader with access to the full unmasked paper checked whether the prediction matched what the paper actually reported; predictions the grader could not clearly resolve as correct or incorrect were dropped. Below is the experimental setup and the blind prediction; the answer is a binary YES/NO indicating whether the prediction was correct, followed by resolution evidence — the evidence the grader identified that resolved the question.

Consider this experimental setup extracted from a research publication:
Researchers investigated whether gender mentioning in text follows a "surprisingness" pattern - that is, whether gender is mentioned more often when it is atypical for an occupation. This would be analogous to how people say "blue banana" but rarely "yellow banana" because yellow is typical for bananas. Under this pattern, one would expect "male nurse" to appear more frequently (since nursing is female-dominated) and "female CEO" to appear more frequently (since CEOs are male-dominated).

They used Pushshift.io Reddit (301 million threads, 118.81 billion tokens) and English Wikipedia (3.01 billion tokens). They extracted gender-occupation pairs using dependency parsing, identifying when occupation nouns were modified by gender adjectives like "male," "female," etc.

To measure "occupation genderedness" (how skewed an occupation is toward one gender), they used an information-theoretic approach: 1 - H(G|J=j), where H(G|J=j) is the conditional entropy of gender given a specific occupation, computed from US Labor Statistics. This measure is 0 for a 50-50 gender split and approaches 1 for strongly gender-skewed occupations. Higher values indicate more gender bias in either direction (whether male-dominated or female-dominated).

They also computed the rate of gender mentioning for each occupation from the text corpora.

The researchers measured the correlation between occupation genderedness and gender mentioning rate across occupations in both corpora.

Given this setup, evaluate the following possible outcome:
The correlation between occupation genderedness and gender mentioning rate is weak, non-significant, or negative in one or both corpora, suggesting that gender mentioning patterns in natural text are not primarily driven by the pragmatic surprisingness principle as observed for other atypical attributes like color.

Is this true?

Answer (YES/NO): YES